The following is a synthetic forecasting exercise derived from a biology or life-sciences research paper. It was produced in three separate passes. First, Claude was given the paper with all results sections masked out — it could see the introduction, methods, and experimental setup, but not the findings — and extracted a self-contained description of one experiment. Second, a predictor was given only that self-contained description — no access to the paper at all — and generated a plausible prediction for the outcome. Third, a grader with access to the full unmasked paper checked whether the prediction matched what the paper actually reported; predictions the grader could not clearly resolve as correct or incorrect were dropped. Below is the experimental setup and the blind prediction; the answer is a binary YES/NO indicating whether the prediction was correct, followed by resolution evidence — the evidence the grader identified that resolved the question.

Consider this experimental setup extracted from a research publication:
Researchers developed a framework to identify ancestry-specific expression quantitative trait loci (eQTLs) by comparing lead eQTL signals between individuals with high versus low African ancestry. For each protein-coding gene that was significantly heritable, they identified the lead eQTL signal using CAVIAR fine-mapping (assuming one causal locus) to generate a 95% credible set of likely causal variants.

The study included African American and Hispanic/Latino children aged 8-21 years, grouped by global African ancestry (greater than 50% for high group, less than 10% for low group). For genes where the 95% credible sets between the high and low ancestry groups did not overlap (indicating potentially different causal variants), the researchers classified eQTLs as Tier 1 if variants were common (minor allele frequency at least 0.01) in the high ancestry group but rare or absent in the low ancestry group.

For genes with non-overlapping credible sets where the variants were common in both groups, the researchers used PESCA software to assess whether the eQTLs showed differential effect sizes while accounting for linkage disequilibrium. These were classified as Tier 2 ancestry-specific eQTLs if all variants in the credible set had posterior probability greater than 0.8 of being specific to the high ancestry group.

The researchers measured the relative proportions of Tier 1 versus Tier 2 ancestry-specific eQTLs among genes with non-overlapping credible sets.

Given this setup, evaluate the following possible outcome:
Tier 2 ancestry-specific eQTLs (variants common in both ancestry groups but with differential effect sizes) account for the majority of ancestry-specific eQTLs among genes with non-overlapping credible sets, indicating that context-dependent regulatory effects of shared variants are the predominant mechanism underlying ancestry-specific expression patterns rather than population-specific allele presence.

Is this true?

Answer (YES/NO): NO